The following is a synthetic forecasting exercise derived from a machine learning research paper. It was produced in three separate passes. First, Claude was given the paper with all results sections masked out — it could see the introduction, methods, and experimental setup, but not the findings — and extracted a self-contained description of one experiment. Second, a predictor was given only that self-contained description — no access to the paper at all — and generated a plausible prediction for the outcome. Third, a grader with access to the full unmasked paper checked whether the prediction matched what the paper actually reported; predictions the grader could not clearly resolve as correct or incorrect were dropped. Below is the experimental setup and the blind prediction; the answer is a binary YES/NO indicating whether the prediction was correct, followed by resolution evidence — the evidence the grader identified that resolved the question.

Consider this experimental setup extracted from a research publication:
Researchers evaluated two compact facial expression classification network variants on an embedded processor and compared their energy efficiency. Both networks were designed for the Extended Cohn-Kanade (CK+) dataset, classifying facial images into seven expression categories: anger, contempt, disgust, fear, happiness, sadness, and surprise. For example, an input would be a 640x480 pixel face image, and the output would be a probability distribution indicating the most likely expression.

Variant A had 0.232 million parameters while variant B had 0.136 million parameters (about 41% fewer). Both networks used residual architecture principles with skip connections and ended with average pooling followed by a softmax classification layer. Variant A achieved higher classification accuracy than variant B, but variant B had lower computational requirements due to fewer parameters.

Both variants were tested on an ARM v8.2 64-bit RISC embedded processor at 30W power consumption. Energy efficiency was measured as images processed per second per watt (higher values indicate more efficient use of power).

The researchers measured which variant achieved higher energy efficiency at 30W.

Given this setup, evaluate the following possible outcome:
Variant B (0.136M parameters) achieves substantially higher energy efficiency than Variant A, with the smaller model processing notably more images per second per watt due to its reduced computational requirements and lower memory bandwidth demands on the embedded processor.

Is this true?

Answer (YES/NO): NO